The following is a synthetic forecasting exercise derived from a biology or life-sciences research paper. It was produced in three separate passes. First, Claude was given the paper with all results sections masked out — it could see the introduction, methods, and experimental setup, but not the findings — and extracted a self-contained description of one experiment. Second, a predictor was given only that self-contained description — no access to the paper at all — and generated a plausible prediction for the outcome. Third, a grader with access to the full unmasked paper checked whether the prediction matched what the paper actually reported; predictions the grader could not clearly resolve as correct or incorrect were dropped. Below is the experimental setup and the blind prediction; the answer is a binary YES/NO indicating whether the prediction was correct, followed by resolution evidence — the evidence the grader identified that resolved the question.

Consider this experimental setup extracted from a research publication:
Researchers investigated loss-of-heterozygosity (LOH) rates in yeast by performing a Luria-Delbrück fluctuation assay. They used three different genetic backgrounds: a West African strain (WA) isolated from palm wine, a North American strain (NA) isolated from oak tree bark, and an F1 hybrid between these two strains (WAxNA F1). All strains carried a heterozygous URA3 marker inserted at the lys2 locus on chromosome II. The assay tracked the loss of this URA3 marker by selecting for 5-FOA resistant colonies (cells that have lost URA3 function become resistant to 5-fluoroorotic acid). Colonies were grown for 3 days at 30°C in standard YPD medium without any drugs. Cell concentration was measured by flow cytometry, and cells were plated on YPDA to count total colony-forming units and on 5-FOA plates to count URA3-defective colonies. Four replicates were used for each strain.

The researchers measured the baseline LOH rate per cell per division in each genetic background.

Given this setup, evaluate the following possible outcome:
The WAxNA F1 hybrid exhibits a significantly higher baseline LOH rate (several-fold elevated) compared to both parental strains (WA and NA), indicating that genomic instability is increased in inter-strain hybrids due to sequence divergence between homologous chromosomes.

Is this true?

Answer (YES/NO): NO